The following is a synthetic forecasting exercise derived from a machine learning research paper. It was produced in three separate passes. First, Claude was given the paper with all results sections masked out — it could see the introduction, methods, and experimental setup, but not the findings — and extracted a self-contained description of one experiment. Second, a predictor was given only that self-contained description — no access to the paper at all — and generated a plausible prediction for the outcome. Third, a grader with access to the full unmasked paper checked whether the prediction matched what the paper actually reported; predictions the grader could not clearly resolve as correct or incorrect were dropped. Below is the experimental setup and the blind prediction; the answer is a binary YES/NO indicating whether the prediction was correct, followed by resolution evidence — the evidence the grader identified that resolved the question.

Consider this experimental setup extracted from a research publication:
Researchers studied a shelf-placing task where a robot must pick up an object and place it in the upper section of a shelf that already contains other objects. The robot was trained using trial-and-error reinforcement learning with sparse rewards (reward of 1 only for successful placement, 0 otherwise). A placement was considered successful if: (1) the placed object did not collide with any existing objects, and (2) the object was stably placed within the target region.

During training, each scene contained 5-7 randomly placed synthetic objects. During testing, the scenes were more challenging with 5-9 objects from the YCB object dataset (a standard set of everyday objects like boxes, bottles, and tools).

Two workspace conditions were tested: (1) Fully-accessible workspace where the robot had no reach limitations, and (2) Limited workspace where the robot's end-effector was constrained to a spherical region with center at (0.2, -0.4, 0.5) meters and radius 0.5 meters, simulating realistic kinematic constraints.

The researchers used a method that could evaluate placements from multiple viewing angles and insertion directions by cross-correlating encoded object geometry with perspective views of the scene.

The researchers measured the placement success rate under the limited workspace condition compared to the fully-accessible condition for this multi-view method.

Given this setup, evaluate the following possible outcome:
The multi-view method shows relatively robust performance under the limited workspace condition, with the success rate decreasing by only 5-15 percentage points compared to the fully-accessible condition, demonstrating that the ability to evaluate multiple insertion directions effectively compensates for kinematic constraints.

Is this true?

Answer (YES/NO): YES